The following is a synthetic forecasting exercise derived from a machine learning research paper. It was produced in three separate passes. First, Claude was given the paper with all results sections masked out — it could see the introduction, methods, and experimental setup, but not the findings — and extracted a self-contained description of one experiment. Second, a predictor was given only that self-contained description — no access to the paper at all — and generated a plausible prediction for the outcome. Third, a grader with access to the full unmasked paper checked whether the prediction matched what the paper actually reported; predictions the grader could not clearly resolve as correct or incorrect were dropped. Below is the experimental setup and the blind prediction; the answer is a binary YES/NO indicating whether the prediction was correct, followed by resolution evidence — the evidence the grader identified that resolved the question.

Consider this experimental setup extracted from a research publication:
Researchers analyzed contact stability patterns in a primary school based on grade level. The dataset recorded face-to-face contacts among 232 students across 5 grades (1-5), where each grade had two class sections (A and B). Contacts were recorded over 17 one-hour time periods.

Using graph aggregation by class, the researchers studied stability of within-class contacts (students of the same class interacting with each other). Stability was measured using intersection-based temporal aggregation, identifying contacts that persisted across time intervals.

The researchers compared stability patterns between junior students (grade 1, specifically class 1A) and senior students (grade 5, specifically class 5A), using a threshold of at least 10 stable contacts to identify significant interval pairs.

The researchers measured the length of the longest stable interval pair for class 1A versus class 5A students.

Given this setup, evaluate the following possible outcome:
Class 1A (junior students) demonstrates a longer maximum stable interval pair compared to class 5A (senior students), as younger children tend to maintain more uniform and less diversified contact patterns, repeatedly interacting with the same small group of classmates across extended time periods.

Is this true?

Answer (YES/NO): NO